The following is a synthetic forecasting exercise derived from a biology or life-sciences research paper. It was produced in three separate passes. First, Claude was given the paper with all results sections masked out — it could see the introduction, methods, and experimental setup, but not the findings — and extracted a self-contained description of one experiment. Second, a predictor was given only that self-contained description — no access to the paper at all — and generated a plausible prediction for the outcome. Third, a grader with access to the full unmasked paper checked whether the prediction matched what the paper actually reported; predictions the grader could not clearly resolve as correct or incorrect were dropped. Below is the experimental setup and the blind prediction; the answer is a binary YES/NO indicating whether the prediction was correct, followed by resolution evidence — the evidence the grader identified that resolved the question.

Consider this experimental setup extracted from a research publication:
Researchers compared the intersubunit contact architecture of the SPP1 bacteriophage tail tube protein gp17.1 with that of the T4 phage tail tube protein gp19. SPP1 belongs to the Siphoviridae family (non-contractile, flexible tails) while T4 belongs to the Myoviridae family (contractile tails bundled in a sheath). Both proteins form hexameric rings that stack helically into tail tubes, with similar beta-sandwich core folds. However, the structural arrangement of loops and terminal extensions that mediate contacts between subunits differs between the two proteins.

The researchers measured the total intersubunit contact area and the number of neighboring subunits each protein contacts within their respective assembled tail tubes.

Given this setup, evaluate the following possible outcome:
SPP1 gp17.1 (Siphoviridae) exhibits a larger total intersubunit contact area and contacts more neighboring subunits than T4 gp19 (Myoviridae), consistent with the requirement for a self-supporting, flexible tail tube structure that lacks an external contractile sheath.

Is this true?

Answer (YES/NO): NO